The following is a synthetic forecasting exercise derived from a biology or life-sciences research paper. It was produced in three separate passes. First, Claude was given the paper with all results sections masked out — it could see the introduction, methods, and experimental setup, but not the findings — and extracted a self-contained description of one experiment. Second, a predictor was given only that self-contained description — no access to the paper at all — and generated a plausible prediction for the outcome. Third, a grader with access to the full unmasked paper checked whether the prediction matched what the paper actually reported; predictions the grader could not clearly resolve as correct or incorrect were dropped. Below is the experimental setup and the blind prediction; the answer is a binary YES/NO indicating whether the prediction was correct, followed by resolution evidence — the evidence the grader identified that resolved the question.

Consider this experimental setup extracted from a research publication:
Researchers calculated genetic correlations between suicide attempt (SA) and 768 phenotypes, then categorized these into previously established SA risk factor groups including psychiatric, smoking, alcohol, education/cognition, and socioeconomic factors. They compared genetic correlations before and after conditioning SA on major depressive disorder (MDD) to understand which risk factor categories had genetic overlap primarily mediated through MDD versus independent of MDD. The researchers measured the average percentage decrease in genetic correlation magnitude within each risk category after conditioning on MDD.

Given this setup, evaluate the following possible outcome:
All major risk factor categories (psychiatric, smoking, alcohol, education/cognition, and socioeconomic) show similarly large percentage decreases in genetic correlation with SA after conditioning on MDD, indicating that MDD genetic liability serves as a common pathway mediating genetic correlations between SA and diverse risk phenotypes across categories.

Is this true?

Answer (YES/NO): NO